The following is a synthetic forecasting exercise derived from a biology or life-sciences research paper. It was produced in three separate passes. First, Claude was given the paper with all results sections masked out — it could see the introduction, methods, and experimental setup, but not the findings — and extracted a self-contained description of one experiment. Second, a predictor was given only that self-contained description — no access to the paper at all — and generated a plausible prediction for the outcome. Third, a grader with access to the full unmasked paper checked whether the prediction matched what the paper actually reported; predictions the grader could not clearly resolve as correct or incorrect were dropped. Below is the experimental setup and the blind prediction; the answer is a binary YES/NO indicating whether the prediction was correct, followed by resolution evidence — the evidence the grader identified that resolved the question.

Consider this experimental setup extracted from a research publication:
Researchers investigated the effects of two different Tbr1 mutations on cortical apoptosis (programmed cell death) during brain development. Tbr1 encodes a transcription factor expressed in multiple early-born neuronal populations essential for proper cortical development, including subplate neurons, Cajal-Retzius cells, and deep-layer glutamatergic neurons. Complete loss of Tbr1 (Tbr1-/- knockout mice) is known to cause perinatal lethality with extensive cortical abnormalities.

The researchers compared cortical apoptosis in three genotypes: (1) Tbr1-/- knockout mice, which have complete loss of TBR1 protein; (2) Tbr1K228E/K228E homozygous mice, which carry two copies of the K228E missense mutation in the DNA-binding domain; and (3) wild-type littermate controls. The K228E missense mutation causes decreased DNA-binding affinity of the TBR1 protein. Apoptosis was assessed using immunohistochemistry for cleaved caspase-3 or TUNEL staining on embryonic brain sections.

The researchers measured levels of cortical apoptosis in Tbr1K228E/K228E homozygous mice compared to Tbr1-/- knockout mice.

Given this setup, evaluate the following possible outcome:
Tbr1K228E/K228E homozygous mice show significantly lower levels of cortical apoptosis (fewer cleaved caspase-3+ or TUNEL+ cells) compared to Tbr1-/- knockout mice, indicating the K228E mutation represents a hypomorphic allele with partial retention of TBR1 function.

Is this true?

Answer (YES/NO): YES